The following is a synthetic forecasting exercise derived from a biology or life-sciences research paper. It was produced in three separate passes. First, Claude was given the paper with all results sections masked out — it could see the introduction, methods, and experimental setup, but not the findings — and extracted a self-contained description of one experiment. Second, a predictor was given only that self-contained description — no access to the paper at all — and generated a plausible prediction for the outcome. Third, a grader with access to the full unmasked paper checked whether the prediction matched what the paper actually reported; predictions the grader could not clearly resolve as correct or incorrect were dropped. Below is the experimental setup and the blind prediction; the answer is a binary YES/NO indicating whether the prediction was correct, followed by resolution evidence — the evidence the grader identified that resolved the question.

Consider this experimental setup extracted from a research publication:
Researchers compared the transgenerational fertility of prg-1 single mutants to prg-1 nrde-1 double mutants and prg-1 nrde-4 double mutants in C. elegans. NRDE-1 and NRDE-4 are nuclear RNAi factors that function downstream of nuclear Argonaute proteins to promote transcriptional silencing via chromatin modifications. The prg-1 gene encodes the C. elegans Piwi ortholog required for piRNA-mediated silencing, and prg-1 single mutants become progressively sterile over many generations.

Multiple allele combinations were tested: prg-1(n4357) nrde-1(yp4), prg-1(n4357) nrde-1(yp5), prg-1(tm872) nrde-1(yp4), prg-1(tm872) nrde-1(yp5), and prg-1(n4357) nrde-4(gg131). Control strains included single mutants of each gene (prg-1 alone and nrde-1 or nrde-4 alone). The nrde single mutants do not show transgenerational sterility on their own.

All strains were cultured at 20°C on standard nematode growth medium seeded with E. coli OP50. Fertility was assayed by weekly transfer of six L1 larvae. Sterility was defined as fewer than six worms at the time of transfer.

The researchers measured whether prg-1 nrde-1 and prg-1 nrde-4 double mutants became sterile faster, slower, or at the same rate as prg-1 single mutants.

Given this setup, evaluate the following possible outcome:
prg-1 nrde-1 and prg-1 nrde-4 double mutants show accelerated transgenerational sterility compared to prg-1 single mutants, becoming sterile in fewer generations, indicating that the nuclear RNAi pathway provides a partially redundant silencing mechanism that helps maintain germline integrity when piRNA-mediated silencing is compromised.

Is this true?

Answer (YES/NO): YES